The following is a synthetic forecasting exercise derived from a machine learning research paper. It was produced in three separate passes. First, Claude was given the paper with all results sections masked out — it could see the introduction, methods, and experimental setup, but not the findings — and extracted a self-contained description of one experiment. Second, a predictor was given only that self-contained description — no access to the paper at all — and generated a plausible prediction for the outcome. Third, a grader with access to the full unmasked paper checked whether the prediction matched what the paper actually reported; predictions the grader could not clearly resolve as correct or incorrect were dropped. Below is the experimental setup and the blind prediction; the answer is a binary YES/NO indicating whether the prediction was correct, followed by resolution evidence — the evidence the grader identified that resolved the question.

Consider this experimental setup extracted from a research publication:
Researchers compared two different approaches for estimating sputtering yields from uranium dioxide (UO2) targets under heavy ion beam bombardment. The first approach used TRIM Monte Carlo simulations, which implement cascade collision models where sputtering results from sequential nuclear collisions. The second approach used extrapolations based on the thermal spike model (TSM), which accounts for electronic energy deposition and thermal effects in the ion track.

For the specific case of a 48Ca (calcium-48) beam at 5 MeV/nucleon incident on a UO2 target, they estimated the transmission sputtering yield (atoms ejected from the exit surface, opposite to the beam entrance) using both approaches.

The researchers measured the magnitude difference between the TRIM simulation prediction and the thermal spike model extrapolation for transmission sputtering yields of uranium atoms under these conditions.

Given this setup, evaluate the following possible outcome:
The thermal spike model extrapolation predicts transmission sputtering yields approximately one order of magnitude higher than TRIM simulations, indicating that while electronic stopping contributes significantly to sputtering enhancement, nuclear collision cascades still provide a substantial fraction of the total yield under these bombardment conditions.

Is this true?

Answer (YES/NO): NO